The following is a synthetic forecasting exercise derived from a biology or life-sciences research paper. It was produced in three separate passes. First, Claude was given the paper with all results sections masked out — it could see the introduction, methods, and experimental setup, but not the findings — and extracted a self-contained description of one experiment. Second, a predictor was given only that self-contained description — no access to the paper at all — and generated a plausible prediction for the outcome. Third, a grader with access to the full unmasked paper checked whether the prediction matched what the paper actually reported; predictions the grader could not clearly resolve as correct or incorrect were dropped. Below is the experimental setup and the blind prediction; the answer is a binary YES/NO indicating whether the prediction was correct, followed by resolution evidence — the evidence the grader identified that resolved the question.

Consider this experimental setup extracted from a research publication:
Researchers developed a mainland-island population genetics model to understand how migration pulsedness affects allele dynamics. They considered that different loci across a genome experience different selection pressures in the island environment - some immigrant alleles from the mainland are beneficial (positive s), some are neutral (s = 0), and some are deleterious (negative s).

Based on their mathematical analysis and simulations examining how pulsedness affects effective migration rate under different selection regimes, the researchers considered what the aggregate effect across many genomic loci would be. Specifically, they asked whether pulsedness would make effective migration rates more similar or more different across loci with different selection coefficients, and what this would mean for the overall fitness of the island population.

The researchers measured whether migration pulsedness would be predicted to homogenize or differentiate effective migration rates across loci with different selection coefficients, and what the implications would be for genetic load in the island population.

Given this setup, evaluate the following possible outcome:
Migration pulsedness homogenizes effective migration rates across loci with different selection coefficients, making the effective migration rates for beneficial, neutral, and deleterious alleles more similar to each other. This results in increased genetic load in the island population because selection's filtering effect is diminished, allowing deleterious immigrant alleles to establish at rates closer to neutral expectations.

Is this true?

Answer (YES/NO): YES